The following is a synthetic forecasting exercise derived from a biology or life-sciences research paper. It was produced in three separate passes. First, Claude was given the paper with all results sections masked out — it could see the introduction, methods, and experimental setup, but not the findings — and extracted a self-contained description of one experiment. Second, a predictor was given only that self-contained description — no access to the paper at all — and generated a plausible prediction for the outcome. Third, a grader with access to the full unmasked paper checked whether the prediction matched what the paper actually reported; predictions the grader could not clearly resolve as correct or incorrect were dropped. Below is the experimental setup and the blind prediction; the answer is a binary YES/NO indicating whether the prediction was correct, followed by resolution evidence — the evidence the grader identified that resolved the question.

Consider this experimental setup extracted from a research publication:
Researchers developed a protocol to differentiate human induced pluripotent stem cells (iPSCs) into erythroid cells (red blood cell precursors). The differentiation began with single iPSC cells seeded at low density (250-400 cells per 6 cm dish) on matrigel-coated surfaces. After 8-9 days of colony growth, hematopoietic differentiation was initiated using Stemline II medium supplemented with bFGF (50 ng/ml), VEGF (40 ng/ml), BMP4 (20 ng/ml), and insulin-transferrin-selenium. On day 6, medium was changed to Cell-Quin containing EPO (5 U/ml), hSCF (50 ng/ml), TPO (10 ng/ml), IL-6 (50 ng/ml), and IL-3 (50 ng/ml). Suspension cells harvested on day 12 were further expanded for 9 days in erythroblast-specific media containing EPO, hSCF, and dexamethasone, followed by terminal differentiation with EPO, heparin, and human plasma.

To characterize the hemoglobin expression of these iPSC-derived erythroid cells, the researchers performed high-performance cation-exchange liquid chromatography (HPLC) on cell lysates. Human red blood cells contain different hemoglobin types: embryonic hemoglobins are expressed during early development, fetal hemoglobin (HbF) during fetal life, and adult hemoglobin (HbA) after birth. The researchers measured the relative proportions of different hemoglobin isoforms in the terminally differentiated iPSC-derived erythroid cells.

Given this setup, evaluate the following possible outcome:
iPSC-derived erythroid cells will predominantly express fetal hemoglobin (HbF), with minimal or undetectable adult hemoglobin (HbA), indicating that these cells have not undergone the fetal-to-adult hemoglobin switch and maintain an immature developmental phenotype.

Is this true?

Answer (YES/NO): YES